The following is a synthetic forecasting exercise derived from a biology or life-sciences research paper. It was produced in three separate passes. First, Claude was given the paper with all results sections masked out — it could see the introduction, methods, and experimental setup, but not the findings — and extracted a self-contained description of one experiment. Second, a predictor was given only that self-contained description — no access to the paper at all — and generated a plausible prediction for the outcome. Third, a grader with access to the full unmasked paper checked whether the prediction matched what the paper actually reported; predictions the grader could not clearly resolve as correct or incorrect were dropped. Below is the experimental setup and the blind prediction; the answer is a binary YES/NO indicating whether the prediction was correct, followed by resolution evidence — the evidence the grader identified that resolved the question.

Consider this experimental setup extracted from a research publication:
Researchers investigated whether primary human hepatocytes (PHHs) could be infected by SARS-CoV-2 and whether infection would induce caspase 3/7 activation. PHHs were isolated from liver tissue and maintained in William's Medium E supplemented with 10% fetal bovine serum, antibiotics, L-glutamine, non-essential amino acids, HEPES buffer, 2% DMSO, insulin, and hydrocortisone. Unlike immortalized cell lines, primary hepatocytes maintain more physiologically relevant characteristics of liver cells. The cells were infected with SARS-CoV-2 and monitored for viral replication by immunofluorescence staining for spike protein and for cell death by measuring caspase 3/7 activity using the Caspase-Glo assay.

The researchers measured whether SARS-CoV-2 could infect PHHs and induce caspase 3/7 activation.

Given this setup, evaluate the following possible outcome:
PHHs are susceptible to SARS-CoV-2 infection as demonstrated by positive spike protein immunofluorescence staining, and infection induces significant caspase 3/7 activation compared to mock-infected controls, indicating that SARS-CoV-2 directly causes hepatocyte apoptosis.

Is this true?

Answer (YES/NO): NO